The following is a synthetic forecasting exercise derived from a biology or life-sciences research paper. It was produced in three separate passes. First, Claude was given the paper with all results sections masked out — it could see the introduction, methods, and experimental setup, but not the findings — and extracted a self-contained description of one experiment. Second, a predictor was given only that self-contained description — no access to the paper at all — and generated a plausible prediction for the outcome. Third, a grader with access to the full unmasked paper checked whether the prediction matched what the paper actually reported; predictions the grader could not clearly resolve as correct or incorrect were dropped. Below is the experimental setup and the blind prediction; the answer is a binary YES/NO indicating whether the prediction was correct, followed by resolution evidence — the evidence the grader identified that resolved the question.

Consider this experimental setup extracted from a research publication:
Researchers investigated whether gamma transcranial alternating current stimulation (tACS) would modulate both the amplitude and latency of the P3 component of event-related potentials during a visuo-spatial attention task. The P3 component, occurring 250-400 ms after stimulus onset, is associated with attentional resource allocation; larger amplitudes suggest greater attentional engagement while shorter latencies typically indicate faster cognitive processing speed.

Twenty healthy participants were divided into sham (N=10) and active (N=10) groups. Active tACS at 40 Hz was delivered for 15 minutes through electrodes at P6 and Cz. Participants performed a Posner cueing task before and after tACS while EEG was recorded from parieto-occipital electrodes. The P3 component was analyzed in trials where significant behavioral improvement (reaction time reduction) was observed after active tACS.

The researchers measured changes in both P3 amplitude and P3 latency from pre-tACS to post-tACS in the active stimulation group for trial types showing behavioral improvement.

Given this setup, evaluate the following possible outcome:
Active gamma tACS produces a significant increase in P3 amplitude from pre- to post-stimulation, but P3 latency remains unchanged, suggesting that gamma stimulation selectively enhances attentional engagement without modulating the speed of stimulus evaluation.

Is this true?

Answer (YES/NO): NO